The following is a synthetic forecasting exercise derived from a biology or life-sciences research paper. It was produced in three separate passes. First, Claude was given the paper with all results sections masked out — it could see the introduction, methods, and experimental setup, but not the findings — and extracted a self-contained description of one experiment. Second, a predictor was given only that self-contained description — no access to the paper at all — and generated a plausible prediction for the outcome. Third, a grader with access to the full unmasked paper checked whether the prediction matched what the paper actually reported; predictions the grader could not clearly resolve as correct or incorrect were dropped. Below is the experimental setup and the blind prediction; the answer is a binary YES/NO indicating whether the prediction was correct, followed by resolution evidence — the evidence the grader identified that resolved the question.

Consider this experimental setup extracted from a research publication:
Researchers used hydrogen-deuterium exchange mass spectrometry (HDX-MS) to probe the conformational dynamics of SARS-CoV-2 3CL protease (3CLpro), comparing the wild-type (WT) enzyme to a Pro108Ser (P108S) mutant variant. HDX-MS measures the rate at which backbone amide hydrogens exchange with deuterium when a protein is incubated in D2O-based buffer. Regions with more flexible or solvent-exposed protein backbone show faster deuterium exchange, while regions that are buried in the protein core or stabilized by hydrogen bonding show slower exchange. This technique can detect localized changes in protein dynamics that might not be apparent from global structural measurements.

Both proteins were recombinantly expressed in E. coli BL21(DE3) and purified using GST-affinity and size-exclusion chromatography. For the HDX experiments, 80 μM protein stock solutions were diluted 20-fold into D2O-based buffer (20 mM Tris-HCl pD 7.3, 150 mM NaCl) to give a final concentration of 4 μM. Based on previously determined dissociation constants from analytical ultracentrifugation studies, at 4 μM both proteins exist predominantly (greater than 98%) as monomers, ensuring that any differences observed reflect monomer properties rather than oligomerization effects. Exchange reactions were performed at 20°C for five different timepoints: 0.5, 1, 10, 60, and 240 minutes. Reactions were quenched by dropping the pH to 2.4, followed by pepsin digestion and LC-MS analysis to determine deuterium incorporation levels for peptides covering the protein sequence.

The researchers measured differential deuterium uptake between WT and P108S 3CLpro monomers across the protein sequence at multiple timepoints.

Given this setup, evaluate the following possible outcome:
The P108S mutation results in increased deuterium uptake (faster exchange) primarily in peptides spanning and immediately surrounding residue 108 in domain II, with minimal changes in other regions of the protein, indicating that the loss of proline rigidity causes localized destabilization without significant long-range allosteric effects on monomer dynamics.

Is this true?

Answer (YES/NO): NO